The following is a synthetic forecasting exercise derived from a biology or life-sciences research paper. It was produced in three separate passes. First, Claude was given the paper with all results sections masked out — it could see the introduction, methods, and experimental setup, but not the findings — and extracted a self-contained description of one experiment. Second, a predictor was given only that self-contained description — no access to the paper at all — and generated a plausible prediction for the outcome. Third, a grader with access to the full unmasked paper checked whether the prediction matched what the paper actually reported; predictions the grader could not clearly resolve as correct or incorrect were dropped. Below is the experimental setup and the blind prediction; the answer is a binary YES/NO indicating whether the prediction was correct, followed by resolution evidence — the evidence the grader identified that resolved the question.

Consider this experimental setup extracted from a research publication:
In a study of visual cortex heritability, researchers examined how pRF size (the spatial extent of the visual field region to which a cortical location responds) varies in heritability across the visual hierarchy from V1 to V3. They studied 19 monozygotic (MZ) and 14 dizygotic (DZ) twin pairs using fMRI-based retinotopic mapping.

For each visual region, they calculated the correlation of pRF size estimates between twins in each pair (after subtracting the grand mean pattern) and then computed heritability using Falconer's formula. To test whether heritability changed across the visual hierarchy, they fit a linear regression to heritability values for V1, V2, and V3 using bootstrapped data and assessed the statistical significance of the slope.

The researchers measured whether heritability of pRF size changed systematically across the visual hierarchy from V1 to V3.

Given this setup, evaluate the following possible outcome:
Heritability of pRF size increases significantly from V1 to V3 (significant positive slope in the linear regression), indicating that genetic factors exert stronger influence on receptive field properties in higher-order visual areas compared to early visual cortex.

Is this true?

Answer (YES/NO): YES